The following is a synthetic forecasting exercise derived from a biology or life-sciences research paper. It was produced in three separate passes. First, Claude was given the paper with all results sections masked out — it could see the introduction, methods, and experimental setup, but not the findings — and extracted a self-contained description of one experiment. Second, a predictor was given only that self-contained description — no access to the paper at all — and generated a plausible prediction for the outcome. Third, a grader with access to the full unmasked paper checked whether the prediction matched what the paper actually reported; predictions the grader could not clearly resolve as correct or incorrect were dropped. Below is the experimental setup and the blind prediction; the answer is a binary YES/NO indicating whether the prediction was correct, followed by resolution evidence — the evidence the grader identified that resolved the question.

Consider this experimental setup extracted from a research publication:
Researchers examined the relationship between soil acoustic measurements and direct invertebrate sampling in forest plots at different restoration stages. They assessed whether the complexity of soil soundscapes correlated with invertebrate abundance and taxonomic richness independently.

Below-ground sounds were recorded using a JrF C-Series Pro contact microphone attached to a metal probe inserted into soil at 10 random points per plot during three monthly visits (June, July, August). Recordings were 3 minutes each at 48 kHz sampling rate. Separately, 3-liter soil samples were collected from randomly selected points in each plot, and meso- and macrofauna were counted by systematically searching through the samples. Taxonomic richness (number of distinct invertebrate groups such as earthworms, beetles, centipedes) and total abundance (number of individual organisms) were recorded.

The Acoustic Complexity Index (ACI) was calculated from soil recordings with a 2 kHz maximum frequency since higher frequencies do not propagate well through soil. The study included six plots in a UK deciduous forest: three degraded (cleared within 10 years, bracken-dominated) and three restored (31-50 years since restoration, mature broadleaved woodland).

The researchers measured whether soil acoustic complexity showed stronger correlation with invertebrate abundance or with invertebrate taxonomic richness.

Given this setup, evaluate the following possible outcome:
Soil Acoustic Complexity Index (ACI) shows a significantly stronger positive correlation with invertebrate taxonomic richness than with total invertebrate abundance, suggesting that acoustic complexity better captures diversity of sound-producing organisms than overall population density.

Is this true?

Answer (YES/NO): NO